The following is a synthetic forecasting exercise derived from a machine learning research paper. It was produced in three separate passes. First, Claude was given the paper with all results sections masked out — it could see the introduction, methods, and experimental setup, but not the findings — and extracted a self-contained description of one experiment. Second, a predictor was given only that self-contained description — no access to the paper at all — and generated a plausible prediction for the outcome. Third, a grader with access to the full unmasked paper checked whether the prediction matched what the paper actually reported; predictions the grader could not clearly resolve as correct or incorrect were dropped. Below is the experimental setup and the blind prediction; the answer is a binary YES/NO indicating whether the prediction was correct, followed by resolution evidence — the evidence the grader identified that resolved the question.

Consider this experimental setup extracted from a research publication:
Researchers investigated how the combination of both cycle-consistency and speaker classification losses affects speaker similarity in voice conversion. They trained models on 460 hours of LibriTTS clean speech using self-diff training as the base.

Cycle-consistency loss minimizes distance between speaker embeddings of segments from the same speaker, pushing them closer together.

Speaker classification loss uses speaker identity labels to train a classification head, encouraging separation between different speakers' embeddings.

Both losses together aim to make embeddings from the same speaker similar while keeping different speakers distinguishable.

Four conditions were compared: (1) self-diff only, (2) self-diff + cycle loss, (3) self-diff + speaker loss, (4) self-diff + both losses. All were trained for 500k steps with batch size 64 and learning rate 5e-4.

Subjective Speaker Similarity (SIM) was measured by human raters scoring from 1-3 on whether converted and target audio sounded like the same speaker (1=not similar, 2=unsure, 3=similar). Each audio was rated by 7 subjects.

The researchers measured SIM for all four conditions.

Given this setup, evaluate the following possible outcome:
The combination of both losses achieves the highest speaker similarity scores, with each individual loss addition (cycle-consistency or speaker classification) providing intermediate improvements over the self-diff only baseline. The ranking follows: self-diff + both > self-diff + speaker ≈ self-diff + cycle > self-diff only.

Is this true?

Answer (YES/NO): NO